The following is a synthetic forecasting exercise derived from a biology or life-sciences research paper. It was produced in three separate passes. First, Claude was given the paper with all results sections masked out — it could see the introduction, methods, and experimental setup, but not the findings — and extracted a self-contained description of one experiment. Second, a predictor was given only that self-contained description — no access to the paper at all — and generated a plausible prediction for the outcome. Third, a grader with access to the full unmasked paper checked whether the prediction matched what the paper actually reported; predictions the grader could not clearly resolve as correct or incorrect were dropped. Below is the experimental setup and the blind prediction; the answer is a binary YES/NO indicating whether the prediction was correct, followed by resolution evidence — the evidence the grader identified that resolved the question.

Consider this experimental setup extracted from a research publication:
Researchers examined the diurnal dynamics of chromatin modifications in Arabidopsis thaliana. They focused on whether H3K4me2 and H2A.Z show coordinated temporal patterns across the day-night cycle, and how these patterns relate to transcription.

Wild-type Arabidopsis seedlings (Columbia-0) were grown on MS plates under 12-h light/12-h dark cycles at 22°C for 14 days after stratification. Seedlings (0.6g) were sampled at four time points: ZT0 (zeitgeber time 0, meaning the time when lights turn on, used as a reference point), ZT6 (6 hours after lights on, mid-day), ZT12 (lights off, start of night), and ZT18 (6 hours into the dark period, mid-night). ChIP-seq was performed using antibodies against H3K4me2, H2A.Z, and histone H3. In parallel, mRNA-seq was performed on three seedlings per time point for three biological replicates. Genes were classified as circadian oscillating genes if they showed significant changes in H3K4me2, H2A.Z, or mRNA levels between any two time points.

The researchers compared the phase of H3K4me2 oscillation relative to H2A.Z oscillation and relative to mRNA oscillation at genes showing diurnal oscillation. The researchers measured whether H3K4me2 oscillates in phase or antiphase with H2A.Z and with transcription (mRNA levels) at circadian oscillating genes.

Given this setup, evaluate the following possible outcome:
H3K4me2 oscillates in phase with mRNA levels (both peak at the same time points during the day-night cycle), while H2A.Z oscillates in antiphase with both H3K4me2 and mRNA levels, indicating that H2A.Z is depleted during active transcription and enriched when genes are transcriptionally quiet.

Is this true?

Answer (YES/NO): NO